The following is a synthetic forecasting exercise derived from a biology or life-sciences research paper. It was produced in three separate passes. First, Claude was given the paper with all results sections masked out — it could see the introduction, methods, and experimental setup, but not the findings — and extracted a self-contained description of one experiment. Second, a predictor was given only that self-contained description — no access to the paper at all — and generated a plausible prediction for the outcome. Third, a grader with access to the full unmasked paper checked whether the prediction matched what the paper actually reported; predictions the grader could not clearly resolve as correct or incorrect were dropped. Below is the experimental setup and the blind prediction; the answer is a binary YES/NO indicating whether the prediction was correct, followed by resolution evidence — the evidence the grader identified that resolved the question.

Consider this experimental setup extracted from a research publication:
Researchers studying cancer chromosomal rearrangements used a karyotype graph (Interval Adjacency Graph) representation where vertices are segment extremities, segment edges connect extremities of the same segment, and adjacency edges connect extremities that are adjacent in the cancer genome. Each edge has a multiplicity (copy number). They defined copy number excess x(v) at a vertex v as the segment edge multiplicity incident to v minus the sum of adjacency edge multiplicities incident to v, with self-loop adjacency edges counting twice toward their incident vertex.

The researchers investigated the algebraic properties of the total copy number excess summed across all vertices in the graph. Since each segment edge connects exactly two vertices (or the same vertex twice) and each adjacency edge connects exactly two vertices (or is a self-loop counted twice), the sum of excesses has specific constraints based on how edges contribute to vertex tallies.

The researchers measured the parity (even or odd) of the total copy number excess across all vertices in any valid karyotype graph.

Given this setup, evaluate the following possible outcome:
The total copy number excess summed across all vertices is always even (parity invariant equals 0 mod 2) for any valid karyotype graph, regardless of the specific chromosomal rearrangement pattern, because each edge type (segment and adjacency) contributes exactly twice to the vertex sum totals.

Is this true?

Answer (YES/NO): YES